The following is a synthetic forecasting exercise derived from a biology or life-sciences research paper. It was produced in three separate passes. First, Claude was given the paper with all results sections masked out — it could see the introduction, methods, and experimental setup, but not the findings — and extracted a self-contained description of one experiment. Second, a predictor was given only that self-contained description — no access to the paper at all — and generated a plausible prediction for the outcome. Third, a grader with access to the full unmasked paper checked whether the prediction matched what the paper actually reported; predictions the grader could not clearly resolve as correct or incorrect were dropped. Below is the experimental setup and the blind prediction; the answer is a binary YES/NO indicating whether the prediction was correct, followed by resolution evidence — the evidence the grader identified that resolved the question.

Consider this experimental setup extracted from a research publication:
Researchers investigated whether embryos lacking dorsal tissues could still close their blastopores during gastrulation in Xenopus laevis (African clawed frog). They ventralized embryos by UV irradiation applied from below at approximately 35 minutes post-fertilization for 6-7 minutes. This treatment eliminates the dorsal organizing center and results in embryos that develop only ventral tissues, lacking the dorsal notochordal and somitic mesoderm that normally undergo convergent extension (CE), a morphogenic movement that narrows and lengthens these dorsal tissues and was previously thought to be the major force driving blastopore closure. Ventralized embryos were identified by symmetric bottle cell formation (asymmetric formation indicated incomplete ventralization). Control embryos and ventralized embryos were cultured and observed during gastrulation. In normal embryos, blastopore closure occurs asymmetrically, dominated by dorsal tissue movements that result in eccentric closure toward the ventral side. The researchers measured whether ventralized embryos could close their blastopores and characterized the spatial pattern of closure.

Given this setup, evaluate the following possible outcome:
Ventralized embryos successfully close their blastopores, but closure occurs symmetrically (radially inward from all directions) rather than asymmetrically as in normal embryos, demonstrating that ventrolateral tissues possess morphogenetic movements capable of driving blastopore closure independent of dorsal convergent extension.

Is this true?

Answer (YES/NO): YES